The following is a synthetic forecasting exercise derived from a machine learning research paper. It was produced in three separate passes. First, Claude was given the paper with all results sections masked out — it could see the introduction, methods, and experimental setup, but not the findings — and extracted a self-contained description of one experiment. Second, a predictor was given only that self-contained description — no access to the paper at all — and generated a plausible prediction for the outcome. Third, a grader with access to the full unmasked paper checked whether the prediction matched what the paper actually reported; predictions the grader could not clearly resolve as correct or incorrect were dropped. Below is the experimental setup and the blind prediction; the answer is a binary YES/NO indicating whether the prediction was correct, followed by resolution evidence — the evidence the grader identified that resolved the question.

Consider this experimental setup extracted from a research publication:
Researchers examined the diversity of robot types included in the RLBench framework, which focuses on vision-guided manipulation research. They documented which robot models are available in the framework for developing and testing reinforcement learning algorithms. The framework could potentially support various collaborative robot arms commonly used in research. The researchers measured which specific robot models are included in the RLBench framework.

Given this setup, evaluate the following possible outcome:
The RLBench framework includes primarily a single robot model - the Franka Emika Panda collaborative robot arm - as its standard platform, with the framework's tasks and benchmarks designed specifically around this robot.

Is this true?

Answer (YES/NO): NO